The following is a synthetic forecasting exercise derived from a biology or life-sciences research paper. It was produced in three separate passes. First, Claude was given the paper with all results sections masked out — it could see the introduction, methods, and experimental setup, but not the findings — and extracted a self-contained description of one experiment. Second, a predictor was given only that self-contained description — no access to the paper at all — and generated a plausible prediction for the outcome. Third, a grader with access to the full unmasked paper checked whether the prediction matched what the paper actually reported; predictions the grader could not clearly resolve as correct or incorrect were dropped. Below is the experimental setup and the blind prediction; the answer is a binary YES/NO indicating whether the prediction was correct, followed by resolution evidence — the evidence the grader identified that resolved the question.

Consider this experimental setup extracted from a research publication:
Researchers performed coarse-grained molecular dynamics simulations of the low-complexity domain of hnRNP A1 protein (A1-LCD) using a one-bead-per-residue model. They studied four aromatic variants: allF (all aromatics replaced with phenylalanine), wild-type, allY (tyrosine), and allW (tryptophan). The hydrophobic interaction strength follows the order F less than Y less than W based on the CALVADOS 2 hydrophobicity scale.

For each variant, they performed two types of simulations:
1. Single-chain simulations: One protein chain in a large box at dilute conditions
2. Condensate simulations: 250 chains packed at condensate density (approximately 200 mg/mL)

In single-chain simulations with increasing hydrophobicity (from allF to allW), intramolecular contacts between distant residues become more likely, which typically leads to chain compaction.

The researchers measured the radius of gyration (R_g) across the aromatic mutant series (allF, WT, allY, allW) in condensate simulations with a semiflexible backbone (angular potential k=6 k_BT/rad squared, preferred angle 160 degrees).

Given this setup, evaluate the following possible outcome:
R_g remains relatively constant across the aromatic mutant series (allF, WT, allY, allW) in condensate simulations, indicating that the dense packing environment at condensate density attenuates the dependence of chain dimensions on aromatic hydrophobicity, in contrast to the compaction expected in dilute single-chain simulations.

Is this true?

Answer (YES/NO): YES